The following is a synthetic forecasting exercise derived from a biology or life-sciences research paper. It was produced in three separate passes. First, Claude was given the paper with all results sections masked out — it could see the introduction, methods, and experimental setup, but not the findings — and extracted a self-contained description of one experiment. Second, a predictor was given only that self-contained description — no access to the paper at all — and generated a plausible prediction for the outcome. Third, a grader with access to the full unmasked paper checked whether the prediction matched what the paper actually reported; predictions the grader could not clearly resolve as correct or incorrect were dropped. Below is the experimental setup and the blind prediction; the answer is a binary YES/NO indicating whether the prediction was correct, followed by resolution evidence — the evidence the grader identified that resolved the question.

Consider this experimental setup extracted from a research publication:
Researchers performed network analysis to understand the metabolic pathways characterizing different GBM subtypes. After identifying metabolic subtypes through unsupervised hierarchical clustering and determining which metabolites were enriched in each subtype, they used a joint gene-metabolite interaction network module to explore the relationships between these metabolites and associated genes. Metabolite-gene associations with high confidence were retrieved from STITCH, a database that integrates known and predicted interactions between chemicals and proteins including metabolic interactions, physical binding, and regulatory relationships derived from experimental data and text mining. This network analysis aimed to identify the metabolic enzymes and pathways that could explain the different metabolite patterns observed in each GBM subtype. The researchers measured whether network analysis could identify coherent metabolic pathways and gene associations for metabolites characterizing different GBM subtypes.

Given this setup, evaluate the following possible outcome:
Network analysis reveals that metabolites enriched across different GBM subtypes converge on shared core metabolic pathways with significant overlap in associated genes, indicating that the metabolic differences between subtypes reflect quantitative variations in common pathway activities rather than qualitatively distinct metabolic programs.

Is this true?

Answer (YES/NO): NO